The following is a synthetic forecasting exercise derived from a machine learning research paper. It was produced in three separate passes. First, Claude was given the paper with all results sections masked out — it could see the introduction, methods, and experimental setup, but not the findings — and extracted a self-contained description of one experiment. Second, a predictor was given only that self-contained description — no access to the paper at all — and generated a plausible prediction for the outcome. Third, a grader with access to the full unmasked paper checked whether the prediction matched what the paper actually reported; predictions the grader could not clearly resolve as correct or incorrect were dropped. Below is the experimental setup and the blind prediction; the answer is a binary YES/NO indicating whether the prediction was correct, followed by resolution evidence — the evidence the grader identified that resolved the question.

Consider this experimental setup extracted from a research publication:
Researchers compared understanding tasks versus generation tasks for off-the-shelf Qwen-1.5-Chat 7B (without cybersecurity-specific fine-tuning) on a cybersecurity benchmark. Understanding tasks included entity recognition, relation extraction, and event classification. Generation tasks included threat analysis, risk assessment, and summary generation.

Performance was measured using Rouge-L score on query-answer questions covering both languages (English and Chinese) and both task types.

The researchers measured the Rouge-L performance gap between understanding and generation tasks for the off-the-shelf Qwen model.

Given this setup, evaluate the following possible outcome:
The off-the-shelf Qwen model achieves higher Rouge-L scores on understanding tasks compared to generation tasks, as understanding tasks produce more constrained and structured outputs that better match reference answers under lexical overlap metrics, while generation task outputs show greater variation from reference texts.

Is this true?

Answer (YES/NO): YES